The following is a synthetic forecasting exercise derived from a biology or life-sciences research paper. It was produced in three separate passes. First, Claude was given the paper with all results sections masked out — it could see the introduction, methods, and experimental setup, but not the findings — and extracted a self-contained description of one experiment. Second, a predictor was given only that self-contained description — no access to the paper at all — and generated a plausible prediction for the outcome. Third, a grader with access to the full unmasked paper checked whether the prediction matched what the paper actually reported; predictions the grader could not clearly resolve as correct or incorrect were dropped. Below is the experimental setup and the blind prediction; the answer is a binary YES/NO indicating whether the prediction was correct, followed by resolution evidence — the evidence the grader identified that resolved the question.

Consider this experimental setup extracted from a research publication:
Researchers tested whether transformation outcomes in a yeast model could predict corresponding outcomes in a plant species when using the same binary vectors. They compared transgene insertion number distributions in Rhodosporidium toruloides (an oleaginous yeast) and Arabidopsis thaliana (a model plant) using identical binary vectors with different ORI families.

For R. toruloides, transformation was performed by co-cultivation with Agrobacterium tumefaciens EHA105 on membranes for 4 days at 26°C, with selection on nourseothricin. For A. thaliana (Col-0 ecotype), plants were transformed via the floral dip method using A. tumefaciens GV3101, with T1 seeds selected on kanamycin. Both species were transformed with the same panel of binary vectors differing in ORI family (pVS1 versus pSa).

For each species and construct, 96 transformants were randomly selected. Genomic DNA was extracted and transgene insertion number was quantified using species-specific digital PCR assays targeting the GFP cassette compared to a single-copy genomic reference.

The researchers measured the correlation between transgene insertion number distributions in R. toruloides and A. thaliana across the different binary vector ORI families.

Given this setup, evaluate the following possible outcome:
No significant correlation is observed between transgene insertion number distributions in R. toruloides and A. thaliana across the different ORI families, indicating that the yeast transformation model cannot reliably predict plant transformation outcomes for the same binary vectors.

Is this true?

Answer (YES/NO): NO